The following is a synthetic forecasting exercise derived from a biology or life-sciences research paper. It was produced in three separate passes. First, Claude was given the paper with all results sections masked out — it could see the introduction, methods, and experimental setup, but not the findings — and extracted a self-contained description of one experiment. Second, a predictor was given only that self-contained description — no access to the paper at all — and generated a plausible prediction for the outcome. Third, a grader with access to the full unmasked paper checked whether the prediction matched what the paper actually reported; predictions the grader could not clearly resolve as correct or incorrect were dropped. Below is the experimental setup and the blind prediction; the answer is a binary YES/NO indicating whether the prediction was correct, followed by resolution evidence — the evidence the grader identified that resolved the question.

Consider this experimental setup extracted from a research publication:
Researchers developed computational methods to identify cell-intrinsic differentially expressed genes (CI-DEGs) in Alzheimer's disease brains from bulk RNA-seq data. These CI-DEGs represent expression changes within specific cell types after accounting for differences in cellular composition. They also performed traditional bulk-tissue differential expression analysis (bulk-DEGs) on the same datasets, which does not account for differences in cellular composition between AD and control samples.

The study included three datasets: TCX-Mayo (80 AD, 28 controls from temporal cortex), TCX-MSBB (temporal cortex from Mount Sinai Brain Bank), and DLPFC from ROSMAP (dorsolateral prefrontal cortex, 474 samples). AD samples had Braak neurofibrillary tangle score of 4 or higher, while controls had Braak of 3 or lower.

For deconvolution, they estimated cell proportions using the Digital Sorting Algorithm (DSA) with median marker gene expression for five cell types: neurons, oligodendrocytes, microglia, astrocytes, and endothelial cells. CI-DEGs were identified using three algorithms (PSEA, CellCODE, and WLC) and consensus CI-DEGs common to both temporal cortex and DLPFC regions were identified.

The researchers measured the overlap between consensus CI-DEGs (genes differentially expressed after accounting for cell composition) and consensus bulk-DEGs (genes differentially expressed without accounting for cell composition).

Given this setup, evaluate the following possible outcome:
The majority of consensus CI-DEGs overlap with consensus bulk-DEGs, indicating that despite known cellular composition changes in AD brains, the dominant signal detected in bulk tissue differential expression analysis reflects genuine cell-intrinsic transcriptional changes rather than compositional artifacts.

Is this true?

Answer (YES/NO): NO